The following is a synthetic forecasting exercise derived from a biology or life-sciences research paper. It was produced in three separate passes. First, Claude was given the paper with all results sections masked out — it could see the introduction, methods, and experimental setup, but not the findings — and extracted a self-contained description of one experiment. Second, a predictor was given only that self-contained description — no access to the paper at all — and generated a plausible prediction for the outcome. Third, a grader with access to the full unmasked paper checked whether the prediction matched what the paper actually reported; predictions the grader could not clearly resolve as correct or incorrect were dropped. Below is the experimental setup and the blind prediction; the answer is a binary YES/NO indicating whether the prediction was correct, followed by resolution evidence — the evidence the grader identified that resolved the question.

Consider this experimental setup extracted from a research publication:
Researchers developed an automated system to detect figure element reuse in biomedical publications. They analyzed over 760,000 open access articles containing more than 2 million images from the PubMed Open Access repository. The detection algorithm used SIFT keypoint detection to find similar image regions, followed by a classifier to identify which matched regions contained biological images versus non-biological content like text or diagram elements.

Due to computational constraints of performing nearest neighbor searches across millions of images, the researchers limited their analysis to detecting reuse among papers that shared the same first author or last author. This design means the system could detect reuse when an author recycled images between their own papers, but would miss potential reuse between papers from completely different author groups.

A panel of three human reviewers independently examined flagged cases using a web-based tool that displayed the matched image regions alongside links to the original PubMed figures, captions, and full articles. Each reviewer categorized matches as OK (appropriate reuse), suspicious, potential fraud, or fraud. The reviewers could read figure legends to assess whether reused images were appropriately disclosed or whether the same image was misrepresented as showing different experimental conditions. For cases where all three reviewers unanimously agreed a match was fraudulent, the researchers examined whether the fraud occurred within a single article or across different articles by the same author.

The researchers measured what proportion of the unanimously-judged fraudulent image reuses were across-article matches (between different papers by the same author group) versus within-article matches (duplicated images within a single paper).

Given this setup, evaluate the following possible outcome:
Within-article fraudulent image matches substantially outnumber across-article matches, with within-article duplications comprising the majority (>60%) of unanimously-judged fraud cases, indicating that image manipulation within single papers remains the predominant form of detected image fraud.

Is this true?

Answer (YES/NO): NO